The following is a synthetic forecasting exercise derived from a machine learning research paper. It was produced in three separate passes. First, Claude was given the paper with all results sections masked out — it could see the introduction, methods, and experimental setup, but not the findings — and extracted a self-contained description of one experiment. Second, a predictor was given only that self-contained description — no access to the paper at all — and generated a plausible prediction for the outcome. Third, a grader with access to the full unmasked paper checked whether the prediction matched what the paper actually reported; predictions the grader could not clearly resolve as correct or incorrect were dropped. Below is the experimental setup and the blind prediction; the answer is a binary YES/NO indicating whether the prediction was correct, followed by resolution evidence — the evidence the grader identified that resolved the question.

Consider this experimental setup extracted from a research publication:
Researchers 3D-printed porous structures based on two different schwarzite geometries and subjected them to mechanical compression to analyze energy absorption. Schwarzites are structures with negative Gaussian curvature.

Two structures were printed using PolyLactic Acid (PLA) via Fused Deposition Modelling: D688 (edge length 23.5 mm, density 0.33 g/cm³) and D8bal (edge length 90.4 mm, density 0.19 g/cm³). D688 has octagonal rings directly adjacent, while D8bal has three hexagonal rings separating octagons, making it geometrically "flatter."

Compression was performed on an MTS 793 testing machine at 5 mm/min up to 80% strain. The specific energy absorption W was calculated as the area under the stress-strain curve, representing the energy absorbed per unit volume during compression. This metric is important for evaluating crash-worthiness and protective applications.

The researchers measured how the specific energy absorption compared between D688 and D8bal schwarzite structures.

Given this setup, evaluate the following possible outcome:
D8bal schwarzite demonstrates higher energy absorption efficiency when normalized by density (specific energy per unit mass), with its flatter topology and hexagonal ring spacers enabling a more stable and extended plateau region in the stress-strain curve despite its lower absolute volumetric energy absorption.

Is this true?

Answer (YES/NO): NO